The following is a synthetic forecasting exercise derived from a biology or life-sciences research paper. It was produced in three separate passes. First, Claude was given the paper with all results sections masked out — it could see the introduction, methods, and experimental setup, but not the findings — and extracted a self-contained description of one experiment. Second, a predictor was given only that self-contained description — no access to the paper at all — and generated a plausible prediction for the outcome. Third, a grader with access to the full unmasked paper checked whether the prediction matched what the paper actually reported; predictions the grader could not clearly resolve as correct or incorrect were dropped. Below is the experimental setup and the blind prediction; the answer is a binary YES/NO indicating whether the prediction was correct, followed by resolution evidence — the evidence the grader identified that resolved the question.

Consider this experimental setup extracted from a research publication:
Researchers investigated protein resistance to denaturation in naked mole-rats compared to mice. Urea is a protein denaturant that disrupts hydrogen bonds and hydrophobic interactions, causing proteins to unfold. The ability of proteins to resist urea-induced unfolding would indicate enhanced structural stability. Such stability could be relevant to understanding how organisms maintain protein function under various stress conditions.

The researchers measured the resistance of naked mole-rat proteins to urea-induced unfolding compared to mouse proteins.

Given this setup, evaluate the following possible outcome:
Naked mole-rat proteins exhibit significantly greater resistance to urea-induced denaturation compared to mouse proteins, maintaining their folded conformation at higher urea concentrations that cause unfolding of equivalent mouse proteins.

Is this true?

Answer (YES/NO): YES